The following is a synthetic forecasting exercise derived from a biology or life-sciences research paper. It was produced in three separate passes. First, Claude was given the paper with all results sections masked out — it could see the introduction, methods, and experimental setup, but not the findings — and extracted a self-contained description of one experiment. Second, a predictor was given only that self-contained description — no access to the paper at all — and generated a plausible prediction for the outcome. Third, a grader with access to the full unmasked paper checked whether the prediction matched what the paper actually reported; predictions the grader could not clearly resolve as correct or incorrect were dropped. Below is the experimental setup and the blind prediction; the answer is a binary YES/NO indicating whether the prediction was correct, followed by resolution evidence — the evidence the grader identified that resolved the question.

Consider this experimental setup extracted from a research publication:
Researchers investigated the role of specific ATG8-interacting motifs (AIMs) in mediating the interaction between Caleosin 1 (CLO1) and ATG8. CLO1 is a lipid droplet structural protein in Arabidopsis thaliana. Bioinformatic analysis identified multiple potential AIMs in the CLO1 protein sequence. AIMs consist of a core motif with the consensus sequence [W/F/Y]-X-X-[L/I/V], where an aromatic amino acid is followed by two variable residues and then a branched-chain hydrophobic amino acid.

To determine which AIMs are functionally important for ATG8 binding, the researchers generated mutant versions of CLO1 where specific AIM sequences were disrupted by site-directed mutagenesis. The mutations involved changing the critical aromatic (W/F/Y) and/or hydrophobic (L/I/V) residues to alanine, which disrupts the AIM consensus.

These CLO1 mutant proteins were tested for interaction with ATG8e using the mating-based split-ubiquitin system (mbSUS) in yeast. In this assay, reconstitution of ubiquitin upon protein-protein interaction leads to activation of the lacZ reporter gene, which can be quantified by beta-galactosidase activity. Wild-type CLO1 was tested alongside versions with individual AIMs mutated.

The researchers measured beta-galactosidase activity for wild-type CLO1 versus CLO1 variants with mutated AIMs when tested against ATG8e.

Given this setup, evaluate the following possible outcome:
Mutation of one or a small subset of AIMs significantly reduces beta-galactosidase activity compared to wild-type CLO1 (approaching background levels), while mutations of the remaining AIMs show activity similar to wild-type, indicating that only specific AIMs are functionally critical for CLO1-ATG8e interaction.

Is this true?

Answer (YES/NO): NO